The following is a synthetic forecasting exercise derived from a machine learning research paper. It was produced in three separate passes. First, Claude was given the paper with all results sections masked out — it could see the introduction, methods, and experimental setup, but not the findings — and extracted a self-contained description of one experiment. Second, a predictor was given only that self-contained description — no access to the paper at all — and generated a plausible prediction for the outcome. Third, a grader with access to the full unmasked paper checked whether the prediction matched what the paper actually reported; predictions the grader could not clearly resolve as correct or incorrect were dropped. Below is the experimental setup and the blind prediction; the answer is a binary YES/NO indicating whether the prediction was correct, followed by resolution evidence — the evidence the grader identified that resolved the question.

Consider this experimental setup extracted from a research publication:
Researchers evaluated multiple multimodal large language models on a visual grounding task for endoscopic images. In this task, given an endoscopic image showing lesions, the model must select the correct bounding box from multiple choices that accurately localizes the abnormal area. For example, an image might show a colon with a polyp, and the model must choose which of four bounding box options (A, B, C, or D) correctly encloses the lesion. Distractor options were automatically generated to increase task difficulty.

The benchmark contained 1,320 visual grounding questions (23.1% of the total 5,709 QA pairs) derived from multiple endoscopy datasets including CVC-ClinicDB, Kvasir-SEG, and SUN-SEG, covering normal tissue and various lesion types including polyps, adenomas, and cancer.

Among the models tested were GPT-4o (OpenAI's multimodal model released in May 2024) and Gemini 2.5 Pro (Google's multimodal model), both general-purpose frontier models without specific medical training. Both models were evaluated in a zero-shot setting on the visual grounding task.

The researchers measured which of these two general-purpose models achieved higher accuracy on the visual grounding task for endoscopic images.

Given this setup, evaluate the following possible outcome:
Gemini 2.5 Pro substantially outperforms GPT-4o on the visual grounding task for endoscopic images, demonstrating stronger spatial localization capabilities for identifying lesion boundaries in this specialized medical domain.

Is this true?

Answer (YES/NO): YES